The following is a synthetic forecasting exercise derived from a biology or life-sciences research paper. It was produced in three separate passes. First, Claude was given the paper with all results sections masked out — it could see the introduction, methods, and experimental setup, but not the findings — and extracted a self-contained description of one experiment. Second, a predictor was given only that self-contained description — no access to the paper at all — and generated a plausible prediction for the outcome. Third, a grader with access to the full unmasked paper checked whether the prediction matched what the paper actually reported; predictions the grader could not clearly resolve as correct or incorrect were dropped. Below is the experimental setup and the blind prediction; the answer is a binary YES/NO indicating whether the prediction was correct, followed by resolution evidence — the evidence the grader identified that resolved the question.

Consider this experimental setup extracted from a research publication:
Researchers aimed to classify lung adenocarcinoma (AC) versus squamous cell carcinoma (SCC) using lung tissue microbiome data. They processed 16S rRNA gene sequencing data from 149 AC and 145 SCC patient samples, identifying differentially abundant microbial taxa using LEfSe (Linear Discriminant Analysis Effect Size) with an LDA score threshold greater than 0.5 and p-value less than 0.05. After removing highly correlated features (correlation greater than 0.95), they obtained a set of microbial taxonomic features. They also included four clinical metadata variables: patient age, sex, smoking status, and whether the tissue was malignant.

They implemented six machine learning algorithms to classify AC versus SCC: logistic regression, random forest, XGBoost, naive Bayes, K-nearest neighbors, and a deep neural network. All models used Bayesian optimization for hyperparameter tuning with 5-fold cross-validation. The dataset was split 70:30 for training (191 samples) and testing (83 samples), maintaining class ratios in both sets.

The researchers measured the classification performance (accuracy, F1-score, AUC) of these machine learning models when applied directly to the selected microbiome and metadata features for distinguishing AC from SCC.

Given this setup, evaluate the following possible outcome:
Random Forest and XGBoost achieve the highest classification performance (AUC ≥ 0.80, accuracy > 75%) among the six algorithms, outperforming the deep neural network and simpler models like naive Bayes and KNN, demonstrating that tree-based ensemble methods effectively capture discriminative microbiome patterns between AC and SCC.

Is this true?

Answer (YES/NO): NO